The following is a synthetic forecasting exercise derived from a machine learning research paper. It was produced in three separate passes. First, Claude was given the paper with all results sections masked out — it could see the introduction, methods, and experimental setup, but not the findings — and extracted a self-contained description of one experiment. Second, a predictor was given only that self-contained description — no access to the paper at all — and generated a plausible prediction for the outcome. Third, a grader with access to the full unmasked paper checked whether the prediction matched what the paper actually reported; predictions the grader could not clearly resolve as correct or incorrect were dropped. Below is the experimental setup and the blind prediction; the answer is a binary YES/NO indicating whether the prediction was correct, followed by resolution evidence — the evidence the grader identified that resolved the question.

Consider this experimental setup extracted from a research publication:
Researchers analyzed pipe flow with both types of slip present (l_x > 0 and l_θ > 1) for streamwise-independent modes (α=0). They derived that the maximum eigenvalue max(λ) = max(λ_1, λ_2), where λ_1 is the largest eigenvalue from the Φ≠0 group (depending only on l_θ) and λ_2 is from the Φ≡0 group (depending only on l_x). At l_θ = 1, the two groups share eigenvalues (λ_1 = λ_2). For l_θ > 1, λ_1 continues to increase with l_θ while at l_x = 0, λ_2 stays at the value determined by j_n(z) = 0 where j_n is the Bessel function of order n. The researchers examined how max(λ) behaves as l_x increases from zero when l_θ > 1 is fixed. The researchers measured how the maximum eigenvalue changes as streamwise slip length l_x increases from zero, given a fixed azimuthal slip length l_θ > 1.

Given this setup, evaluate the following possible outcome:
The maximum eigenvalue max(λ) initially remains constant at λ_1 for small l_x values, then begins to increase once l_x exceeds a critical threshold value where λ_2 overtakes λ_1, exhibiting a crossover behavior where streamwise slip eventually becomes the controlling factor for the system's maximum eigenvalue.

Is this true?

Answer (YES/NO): YES